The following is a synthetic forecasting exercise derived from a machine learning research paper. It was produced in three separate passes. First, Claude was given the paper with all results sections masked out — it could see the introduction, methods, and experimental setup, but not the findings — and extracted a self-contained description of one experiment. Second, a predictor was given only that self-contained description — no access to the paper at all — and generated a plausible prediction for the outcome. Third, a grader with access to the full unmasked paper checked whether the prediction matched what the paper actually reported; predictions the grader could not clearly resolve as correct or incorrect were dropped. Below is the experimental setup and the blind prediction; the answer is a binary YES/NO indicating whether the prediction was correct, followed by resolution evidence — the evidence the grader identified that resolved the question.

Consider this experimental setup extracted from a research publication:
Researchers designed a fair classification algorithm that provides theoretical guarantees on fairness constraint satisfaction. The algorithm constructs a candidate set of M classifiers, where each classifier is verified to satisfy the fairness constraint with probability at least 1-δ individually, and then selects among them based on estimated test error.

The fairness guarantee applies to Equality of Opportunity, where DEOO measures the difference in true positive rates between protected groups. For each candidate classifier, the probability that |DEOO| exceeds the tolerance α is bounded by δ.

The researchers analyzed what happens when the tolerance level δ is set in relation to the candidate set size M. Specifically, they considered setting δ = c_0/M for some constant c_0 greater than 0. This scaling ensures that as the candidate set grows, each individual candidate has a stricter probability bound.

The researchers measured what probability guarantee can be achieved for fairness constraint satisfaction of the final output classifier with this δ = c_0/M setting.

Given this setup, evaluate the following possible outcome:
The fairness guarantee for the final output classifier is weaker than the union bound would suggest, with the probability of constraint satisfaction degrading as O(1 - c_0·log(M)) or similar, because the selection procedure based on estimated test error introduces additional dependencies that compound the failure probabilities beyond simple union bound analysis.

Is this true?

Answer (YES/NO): NO